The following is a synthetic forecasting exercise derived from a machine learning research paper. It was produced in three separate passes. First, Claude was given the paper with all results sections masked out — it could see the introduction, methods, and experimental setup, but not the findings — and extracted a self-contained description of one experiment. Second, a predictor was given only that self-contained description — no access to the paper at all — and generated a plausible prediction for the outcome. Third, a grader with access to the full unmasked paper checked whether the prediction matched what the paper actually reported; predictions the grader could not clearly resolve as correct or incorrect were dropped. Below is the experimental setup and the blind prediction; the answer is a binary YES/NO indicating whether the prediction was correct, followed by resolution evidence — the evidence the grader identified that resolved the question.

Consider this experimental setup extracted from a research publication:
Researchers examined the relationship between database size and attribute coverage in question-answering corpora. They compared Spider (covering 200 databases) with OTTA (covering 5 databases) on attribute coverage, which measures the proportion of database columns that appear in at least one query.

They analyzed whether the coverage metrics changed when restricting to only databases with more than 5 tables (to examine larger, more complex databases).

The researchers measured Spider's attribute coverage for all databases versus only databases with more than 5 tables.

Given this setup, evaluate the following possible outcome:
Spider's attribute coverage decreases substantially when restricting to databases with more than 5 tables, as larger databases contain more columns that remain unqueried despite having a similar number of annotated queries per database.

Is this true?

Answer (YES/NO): YES